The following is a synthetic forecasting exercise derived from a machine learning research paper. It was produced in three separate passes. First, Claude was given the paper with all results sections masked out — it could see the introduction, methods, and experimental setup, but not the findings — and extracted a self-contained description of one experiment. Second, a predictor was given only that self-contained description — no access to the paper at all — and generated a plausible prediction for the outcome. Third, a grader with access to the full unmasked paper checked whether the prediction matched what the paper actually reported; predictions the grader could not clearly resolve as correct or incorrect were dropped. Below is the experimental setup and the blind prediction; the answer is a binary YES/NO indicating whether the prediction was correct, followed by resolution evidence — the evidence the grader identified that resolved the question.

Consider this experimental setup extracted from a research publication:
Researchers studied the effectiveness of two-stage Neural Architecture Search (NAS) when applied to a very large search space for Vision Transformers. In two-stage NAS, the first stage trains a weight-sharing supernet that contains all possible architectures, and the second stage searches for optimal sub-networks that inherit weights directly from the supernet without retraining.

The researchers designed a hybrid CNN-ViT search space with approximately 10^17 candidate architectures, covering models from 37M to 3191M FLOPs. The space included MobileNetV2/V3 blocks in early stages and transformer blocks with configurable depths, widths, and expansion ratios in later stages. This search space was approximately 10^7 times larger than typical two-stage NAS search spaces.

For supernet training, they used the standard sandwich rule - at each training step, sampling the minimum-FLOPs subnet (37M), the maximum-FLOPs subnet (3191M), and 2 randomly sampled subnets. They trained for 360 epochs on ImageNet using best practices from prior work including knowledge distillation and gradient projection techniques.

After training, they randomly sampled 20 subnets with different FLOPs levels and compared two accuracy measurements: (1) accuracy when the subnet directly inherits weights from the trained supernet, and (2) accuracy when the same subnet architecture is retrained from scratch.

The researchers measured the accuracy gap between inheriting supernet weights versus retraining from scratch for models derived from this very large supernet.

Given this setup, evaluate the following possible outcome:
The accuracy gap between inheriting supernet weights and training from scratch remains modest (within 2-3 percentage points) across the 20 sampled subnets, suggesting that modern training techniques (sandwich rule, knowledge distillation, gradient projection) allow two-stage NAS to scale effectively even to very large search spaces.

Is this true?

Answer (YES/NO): NO